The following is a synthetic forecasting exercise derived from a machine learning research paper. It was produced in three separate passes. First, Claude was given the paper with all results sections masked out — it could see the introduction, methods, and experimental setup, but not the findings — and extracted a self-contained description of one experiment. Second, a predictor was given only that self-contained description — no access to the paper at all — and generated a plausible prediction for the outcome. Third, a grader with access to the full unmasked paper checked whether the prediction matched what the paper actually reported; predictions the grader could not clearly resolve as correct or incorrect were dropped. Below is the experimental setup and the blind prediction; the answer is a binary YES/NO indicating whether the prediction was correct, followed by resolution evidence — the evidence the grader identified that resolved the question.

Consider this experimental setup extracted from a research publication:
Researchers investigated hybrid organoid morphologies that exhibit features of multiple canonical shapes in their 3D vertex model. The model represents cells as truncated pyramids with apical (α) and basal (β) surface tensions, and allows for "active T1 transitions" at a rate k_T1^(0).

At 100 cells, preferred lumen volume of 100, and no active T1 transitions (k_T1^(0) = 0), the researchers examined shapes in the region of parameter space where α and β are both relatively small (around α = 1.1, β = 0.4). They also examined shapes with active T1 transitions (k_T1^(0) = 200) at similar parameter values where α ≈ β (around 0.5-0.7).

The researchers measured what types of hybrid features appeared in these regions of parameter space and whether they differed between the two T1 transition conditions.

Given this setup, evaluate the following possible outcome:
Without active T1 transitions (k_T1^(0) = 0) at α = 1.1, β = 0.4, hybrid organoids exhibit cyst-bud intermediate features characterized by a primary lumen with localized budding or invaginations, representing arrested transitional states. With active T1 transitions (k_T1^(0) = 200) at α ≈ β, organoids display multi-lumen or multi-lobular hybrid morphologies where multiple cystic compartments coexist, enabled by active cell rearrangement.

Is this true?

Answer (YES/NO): NO